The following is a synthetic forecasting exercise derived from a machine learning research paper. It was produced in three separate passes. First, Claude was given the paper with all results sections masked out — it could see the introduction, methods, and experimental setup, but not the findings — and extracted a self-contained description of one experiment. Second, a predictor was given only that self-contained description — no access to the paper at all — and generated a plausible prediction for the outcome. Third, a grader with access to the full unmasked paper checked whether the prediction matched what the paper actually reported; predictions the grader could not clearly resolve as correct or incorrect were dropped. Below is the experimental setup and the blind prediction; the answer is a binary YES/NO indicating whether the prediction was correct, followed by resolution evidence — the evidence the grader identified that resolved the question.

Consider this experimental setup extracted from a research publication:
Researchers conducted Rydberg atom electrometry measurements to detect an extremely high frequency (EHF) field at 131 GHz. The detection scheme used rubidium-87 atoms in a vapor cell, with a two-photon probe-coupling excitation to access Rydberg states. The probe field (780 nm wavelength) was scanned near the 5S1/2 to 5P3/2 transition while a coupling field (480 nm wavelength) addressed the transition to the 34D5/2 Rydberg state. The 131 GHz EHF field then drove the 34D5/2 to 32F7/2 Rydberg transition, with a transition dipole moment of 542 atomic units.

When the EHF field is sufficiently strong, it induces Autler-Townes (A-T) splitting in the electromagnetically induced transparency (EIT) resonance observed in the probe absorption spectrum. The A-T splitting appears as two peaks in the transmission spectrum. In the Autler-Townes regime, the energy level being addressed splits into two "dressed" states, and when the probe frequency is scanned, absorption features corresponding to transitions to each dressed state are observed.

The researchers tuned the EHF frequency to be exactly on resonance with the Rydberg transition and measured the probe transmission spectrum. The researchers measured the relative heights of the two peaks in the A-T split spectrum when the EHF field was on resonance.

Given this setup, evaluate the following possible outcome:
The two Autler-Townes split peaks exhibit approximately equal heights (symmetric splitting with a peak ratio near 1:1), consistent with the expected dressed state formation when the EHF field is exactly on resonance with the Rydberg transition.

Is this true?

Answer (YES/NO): YES